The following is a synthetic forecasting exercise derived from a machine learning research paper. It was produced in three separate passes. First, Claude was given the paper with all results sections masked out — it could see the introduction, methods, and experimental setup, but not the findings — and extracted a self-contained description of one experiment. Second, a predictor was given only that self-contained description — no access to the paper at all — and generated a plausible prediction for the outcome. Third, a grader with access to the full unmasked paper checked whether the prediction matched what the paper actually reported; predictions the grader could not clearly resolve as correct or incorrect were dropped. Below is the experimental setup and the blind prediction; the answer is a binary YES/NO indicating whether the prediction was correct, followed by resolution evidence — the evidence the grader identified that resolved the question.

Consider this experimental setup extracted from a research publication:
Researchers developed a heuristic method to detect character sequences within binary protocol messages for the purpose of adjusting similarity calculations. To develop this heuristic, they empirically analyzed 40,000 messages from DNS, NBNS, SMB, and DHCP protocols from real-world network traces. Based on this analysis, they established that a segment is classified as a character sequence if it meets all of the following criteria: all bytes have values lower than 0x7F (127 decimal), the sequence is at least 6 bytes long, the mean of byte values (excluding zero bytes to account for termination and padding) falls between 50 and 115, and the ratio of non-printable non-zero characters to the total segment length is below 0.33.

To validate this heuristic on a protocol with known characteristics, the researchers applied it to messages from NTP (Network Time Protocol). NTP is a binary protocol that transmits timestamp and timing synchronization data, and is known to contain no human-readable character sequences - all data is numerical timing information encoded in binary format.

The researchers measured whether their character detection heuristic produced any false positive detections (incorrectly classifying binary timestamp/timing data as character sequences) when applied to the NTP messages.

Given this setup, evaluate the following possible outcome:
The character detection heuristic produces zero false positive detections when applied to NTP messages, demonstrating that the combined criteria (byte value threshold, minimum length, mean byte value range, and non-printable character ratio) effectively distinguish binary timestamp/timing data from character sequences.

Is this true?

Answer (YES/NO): YES